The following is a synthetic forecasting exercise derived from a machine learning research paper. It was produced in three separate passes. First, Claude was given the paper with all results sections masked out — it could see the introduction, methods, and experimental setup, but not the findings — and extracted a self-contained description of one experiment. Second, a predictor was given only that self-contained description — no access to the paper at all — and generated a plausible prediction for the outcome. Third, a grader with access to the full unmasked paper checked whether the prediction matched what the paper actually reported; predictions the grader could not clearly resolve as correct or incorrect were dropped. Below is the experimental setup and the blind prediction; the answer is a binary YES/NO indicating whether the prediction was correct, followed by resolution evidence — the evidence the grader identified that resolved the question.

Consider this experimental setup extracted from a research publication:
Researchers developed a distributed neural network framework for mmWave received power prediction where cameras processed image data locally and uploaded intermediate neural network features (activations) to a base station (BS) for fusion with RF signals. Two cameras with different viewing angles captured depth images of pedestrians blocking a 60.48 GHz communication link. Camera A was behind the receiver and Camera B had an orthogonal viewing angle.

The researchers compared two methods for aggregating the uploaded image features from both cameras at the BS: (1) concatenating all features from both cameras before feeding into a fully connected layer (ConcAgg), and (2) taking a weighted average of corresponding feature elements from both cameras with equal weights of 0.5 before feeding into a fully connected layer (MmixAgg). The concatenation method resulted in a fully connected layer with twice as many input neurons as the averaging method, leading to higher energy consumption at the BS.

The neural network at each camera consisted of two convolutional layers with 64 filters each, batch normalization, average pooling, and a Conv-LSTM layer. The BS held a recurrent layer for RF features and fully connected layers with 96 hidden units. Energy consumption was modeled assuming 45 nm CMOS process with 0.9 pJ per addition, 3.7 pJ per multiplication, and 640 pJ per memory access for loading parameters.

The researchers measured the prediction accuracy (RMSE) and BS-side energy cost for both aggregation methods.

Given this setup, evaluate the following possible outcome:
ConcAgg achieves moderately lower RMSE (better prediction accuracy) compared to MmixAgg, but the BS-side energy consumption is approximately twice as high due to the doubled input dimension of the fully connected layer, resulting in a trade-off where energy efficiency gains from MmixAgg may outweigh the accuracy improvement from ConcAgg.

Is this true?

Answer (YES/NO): NO